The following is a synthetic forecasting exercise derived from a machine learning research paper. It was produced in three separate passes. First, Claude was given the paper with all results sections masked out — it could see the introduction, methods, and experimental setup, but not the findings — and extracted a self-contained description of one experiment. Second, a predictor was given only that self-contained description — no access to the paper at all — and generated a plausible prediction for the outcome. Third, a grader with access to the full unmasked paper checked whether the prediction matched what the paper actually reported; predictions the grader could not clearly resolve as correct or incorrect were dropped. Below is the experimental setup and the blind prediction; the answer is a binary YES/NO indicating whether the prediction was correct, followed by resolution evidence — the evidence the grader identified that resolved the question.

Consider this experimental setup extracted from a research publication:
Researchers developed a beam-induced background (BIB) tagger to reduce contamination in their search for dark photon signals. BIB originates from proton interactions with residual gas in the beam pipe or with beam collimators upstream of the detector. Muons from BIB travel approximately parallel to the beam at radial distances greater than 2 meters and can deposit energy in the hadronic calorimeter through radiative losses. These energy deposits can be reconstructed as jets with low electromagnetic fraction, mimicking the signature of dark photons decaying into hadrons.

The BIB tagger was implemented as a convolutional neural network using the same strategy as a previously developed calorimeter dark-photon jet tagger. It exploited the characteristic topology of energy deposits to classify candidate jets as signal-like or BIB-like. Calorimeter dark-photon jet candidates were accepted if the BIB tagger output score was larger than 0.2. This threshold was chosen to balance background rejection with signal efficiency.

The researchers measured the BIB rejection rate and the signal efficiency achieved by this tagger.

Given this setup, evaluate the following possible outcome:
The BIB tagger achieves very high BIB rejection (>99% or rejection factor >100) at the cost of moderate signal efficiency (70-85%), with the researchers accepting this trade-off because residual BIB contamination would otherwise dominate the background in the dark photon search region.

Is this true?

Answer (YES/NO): NO